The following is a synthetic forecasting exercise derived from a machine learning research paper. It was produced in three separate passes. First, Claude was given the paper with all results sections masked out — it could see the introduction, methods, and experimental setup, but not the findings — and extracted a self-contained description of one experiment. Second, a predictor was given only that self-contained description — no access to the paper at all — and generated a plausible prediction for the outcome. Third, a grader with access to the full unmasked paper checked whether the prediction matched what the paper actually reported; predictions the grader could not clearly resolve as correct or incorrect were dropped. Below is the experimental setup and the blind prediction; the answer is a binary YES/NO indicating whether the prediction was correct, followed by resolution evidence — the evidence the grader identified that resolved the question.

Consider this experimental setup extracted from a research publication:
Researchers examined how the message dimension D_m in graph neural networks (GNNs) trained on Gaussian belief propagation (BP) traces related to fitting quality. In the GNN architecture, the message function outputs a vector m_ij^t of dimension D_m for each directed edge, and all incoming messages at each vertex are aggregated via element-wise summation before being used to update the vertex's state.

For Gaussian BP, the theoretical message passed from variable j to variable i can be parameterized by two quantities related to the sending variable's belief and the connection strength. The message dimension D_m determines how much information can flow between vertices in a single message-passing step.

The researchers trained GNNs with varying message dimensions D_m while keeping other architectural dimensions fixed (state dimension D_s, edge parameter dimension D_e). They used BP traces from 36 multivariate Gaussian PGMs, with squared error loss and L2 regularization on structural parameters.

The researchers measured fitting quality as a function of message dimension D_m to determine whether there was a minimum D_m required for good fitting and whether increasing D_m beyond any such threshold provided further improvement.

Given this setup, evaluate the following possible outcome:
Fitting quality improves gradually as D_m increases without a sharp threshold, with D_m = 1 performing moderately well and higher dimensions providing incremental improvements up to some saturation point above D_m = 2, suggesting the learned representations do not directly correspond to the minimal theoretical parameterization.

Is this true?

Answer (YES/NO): NO